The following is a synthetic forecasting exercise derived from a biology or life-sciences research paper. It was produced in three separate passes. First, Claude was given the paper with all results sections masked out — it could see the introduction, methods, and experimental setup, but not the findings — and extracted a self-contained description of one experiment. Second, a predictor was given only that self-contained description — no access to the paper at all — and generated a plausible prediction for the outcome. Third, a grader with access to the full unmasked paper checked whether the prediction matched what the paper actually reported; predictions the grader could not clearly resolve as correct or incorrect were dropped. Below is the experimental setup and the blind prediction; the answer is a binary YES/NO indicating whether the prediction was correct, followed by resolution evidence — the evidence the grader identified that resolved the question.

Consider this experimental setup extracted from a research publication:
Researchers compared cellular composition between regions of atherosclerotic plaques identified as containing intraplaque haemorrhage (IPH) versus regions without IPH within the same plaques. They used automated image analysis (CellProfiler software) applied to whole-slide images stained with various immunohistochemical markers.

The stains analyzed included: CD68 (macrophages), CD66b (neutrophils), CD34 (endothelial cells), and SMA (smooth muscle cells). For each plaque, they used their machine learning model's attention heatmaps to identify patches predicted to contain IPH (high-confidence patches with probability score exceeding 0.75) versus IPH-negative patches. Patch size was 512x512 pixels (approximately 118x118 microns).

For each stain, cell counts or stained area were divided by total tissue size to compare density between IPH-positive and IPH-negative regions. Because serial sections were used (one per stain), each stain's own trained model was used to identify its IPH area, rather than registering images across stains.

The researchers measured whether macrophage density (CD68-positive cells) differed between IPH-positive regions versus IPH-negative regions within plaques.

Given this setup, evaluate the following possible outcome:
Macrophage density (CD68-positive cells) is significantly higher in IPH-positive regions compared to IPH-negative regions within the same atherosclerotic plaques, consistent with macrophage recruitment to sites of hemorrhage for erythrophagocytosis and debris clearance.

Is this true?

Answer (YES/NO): NO